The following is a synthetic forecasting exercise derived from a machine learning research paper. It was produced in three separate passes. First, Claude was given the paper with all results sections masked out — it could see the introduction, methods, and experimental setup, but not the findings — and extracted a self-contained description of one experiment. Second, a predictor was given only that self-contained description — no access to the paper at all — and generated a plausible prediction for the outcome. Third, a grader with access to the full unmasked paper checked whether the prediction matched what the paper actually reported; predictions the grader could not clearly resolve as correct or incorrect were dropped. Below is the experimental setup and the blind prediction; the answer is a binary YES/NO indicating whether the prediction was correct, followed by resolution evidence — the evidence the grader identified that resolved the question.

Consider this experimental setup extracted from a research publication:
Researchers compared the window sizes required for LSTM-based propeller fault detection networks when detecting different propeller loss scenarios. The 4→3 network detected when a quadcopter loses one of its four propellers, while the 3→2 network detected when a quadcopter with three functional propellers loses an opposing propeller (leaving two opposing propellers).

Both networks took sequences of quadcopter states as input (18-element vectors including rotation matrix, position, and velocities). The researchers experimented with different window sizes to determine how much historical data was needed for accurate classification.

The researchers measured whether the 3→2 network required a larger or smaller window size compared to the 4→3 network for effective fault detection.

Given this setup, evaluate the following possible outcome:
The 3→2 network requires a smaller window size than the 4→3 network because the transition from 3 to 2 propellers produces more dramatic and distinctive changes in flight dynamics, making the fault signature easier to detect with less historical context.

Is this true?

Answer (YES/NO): NO